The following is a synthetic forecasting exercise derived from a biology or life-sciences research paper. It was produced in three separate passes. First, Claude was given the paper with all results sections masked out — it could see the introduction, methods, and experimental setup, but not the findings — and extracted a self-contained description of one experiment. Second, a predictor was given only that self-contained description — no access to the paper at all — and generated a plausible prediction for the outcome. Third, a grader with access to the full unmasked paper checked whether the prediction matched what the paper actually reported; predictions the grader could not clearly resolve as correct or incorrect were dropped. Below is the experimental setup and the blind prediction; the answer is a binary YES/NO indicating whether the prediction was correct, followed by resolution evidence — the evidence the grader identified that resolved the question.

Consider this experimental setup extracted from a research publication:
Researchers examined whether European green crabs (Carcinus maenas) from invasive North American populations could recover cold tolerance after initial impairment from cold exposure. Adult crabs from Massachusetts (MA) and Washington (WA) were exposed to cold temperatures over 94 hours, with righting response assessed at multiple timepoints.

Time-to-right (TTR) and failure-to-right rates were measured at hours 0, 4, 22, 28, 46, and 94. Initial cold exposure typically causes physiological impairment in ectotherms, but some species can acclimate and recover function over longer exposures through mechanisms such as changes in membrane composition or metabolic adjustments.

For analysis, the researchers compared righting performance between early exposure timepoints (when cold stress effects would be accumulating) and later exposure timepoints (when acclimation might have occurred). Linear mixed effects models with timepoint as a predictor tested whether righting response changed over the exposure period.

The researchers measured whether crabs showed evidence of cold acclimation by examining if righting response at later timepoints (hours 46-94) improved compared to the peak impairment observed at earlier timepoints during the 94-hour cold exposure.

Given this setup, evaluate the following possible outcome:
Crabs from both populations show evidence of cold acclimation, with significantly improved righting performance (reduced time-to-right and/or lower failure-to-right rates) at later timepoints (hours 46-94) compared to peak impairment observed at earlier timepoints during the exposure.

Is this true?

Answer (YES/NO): NO